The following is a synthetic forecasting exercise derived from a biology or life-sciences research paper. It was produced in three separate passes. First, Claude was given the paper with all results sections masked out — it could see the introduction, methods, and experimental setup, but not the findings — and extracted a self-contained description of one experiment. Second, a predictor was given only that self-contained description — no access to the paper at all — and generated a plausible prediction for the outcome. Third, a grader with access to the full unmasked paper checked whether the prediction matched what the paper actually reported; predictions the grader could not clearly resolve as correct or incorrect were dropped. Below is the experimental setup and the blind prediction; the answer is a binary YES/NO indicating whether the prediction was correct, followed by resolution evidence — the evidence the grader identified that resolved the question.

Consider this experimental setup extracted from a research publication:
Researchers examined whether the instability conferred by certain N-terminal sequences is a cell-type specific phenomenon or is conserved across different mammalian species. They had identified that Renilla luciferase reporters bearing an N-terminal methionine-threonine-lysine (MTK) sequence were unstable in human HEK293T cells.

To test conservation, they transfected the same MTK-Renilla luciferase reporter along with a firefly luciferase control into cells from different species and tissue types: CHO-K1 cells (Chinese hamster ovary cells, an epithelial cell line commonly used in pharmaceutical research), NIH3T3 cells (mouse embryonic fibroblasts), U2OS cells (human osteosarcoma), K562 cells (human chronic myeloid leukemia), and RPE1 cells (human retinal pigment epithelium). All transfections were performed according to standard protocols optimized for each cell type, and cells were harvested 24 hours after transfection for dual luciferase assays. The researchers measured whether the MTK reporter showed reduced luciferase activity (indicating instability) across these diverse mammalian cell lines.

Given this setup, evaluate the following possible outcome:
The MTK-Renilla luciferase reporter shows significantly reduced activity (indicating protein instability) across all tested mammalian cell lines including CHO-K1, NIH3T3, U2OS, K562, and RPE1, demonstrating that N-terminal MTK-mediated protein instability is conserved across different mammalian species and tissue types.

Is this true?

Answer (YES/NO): YES